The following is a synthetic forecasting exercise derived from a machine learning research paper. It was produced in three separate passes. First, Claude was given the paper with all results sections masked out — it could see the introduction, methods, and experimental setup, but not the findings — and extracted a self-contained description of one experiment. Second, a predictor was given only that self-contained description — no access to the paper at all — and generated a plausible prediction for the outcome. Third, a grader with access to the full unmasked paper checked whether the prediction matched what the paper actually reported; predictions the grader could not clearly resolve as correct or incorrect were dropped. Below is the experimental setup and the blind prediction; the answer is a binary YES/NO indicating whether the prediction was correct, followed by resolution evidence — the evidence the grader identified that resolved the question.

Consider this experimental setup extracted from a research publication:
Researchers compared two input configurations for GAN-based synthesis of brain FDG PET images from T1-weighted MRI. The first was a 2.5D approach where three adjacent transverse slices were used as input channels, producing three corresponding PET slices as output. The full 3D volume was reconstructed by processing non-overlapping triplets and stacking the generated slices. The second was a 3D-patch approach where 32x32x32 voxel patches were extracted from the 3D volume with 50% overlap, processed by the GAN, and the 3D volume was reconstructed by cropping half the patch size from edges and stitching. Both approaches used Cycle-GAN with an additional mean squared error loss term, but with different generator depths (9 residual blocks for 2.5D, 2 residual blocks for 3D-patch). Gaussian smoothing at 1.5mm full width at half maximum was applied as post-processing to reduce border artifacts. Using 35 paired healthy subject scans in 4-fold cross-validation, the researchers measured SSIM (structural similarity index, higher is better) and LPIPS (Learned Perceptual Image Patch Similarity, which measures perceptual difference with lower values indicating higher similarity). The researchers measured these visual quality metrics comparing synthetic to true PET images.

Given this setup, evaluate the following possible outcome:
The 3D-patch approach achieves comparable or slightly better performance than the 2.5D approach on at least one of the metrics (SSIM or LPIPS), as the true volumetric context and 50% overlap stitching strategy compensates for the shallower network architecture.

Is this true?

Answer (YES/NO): YES